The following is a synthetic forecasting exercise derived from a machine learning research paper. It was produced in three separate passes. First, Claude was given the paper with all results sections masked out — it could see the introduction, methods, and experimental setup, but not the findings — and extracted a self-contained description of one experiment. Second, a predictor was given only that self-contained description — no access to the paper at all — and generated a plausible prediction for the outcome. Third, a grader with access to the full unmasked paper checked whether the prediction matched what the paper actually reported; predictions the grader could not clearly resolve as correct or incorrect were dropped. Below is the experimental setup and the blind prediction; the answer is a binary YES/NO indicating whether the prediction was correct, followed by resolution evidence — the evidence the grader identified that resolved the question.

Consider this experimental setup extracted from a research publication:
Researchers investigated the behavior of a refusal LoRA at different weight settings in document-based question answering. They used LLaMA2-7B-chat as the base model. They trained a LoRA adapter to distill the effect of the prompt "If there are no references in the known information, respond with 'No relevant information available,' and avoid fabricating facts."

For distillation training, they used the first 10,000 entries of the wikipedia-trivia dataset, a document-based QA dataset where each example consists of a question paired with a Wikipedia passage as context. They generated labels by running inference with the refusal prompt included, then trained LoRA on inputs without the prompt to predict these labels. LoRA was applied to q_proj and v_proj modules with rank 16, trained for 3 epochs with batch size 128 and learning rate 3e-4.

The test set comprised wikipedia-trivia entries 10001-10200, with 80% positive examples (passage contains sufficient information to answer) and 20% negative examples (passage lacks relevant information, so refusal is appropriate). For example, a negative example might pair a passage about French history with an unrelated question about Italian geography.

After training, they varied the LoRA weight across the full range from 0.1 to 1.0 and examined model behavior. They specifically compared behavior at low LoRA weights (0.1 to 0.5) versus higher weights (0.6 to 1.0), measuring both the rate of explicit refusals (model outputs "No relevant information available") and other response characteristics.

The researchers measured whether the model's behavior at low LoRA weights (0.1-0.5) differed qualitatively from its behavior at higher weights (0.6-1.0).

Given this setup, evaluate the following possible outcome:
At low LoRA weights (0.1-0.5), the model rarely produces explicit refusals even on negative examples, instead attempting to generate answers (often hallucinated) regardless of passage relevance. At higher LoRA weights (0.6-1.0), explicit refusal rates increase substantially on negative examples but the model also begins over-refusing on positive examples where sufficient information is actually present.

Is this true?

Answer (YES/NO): NO